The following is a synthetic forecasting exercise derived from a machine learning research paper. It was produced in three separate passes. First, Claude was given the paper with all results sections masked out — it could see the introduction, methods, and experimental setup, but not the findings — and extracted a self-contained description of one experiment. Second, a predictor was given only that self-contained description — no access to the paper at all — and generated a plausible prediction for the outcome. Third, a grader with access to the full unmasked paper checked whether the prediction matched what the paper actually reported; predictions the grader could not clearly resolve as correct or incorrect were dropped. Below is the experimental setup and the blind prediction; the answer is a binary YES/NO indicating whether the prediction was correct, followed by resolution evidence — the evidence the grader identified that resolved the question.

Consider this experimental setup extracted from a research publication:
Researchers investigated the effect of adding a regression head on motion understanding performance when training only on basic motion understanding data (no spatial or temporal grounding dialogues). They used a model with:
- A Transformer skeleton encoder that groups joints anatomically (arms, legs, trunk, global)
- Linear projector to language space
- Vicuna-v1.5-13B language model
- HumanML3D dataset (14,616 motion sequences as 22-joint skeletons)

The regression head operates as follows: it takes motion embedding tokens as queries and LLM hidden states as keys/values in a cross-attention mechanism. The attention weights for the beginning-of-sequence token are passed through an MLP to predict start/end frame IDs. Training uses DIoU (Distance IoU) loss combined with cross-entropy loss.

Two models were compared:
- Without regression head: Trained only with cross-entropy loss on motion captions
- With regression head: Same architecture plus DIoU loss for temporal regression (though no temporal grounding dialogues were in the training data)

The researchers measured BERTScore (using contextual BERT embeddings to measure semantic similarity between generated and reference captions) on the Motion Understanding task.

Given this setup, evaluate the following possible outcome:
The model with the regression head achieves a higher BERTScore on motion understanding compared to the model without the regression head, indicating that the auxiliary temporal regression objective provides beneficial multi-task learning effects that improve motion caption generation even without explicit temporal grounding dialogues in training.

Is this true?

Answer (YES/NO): NO